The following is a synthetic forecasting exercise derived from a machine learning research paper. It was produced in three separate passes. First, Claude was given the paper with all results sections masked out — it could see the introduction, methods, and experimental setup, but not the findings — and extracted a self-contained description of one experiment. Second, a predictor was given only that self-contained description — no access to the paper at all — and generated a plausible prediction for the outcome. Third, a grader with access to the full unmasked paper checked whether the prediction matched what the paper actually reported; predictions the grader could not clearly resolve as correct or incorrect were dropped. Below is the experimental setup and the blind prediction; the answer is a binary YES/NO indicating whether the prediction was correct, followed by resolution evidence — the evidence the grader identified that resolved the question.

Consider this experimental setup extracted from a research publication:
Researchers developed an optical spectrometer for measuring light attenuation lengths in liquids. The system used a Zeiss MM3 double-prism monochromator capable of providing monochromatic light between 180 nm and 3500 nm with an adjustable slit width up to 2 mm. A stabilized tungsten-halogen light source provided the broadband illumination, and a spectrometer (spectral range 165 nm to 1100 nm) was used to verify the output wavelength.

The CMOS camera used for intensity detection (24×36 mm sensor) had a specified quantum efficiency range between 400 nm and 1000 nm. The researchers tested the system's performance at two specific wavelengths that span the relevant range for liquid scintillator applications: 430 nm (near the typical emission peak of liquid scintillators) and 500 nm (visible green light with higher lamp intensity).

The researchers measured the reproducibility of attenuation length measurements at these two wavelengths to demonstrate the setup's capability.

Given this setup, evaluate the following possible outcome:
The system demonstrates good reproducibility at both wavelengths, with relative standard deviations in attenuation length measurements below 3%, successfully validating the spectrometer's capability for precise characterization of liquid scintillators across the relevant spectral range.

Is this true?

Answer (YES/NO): NO